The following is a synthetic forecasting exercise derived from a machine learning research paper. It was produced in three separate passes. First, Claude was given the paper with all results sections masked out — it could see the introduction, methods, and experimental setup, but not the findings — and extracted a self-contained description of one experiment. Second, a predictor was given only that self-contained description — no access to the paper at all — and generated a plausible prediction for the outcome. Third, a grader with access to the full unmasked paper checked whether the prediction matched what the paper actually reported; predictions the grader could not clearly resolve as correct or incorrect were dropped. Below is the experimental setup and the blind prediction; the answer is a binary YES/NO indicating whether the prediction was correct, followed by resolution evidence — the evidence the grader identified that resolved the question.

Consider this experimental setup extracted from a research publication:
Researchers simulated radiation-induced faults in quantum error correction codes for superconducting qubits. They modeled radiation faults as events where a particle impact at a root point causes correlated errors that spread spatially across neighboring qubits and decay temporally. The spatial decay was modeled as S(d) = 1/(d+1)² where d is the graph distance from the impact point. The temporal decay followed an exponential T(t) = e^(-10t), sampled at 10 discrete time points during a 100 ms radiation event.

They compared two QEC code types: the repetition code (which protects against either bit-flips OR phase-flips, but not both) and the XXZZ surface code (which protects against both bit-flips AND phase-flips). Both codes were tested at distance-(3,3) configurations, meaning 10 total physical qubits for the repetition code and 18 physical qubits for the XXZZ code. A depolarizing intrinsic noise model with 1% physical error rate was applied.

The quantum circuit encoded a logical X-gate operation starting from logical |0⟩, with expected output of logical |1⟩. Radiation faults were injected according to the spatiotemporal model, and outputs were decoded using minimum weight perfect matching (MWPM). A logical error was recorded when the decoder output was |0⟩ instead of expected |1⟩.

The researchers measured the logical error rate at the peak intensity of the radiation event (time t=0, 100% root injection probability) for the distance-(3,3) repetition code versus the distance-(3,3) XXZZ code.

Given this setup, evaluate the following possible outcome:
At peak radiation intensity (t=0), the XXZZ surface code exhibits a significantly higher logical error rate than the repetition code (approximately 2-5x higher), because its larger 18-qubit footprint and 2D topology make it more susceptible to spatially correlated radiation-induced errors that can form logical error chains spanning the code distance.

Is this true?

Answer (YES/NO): NO